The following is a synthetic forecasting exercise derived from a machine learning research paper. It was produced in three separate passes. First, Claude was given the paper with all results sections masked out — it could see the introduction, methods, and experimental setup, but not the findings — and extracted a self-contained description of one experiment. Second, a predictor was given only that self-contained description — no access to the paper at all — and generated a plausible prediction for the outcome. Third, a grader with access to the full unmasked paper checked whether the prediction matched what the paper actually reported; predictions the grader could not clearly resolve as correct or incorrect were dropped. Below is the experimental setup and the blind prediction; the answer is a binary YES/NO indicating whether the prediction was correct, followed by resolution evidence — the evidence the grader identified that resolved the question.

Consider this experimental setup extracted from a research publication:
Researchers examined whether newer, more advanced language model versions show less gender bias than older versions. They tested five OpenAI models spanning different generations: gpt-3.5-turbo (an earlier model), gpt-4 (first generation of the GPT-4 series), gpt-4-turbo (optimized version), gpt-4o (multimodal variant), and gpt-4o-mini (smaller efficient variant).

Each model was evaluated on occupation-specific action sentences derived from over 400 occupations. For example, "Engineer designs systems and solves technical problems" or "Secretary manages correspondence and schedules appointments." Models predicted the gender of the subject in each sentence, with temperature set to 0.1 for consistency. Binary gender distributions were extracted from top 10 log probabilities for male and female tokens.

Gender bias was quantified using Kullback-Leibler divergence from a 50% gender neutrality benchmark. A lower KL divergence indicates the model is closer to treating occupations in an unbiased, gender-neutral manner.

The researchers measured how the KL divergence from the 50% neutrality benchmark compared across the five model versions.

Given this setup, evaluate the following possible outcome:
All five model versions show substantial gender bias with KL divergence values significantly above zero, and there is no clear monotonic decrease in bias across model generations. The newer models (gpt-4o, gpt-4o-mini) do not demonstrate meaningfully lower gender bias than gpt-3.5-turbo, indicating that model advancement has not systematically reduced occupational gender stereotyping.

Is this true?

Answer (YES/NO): NO